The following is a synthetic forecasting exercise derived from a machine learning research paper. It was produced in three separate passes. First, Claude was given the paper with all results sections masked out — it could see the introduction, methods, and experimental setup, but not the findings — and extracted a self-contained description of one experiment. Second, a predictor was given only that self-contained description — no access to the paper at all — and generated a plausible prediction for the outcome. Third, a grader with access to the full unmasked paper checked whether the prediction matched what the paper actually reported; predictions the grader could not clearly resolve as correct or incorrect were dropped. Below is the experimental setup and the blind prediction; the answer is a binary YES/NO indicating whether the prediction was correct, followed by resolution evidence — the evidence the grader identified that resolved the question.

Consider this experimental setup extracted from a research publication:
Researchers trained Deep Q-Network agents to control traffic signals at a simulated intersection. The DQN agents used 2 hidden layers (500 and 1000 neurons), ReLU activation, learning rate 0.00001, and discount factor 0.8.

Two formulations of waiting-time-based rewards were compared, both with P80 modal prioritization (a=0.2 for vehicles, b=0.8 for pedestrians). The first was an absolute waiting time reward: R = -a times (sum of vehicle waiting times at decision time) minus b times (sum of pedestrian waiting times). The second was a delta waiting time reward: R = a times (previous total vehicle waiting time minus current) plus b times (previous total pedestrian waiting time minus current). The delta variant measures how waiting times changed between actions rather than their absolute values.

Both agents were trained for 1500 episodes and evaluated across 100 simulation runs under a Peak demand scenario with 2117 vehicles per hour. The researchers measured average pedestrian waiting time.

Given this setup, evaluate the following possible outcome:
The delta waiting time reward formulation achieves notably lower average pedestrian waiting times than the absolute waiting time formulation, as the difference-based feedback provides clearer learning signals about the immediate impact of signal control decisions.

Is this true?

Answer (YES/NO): NO